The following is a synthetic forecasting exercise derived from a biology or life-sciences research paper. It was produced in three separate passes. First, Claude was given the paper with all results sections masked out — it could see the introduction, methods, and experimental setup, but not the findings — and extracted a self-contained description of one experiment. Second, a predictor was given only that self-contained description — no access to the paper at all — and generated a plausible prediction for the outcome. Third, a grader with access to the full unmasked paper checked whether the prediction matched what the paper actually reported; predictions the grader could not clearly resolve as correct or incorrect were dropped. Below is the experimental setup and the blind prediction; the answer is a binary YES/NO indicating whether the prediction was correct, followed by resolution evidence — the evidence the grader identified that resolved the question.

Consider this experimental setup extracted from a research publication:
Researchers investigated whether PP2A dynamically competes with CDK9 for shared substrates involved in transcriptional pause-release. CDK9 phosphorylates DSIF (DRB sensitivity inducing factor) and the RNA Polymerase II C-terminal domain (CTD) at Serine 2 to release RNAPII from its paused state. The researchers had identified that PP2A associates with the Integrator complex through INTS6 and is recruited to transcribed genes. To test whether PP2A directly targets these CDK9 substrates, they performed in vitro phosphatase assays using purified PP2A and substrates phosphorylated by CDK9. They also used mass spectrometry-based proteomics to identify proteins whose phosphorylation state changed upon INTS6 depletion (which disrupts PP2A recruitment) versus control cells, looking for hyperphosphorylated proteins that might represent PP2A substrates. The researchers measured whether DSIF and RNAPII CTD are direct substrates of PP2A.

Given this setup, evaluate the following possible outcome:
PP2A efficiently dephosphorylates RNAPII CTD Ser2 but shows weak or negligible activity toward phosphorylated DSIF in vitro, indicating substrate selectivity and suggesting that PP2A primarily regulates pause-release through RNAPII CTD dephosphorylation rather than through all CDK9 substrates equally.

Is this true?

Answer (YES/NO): NO